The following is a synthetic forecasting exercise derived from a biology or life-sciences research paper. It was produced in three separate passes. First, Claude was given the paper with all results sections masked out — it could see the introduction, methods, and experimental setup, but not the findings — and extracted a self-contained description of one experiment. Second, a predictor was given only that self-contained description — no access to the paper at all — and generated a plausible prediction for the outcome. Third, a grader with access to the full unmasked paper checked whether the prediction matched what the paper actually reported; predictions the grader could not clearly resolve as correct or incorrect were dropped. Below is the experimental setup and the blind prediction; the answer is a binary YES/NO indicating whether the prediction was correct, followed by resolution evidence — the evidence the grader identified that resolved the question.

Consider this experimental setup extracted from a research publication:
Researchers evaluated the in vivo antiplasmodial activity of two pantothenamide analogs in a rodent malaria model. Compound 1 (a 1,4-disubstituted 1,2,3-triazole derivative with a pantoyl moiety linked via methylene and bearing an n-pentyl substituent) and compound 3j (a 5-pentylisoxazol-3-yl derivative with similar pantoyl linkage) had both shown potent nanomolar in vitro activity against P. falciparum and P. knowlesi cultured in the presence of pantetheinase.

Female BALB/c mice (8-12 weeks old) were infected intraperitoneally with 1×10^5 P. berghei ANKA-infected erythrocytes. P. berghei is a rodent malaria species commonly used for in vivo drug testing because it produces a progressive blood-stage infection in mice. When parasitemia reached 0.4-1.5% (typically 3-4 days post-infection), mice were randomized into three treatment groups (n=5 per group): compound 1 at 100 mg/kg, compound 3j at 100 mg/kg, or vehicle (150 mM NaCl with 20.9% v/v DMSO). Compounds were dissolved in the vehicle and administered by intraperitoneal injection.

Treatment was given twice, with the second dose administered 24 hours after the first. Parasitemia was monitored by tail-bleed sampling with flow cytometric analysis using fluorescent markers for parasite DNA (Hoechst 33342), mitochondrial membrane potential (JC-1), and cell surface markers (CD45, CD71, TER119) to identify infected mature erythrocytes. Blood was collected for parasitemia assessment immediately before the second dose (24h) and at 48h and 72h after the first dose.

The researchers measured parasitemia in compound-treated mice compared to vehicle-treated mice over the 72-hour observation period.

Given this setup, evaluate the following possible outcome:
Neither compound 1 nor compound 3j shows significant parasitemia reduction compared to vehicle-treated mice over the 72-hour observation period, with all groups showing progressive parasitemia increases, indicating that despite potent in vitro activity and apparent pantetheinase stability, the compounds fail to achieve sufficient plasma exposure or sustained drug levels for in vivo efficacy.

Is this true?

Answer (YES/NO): YES